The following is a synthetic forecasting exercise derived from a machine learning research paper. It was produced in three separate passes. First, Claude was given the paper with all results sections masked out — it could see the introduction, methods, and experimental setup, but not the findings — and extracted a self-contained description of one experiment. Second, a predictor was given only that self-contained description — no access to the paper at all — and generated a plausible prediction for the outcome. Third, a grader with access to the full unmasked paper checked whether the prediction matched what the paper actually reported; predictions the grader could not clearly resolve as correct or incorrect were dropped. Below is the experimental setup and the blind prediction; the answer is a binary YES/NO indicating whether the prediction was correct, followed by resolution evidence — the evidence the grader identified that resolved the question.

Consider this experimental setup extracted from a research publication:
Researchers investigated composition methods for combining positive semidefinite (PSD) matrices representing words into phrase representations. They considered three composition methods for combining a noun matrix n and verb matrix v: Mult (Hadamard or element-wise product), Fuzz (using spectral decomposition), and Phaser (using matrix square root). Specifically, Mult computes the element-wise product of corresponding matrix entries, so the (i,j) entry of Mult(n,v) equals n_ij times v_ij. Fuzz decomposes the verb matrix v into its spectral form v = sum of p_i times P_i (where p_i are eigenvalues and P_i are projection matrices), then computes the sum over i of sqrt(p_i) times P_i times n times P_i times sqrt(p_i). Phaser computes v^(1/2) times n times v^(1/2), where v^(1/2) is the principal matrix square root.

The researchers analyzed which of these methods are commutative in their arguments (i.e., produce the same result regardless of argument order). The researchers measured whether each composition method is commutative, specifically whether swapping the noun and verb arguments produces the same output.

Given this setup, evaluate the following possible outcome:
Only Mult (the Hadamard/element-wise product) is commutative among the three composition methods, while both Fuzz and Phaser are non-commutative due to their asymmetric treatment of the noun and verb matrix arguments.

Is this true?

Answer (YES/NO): YES